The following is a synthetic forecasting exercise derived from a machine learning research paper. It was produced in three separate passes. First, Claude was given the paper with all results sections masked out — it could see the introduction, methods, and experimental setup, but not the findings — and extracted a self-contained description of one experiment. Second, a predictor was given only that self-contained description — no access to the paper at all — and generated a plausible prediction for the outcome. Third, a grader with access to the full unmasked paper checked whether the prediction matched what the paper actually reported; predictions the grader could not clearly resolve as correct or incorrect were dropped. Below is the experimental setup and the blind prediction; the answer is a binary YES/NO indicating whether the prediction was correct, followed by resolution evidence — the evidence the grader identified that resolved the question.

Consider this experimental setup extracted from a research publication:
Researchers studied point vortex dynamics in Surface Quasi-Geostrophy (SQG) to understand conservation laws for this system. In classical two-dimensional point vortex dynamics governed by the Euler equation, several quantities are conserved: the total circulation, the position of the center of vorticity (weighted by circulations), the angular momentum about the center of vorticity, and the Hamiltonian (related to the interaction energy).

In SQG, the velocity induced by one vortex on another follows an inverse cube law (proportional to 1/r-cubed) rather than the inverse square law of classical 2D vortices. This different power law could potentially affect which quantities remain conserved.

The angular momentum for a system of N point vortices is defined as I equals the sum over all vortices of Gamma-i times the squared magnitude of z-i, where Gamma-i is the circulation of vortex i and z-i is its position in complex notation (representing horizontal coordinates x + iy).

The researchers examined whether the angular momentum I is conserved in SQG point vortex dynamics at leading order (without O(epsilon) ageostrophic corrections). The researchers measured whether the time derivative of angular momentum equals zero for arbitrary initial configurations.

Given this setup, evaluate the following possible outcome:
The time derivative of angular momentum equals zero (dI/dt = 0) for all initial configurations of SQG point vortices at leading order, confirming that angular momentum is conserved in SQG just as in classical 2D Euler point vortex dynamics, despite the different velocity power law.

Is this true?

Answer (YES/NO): YES